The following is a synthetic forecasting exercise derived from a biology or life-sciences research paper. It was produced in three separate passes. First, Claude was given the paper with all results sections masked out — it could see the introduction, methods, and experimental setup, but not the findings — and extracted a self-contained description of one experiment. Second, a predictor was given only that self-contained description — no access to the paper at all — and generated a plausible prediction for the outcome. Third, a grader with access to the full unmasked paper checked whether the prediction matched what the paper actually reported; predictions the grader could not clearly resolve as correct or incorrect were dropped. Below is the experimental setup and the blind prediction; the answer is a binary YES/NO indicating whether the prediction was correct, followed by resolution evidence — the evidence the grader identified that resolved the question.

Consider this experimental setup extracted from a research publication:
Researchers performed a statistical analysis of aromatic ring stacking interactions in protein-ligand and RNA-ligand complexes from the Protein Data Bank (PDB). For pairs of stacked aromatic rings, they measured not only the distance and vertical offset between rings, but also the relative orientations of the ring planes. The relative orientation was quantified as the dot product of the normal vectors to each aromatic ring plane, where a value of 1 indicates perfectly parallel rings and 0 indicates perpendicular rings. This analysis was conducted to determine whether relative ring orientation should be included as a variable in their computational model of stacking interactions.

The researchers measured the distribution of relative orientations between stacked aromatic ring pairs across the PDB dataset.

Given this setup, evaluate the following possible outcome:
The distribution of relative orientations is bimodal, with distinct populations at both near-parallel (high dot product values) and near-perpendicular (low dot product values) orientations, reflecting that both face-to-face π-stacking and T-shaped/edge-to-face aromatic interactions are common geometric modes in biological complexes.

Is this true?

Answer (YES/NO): NO